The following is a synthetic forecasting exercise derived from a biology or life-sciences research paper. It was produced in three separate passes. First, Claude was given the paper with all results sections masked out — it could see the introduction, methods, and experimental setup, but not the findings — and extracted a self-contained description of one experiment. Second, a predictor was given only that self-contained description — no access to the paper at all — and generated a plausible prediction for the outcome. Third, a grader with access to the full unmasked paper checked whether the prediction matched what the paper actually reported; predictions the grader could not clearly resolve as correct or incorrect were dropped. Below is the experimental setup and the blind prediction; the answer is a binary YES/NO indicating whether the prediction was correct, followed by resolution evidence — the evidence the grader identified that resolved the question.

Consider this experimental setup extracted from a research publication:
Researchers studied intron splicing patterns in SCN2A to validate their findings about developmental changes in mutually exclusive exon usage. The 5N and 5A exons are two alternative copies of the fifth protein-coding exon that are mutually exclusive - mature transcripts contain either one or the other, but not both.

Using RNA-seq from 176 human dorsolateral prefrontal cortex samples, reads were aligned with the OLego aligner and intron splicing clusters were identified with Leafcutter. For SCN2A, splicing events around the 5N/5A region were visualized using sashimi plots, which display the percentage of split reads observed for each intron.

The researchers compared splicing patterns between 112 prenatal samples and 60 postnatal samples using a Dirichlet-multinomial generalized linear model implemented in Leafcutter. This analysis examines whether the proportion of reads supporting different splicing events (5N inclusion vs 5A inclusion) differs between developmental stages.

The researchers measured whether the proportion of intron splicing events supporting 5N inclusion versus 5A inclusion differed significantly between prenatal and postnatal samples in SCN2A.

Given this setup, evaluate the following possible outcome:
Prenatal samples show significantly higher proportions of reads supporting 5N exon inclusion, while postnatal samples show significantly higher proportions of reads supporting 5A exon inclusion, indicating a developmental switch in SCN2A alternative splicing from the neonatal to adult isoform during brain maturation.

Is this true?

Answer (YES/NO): YES